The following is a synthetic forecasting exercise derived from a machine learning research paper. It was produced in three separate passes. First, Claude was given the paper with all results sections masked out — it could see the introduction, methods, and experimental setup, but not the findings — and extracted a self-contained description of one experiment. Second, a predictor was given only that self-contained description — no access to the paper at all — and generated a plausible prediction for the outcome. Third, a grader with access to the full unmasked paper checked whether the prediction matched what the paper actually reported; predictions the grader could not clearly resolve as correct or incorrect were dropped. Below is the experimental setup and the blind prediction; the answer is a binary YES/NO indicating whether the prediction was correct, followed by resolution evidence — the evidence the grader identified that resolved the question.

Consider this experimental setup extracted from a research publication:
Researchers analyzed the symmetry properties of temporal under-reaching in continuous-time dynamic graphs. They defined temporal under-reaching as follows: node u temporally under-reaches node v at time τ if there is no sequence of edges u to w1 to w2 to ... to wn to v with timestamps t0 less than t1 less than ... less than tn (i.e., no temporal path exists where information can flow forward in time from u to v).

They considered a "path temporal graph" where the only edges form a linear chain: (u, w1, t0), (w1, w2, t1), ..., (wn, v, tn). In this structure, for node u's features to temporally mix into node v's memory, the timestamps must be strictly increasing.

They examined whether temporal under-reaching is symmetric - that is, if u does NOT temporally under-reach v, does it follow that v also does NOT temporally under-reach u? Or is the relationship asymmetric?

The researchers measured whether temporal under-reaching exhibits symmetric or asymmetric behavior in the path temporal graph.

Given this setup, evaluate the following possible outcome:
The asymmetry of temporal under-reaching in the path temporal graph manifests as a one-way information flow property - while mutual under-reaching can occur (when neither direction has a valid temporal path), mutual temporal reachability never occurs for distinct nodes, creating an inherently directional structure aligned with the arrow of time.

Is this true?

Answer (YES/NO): NO